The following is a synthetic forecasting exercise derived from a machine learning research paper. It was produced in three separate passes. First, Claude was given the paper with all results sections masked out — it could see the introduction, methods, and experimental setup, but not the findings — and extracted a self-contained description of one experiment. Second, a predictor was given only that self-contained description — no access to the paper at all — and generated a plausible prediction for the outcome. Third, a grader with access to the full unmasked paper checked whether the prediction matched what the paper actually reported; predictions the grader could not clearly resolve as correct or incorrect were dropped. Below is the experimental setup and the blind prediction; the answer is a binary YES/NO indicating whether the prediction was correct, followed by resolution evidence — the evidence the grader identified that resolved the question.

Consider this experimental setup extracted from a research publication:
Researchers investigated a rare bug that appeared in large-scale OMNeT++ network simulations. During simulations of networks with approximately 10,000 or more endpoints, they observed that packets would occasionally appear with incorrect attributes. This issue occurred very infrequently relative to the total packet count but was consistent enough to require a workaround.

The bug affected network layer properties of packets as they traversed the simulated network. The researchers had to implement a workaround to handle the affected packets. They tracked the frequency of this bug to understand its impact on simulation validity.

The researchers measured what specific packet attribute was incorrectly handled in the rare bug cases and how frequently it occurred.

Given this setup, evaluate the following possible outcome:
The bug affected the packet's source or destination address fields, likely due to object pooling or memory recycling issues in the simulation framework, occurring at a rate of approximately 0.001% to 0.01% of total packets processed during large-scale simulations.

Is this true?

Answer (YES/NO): NO